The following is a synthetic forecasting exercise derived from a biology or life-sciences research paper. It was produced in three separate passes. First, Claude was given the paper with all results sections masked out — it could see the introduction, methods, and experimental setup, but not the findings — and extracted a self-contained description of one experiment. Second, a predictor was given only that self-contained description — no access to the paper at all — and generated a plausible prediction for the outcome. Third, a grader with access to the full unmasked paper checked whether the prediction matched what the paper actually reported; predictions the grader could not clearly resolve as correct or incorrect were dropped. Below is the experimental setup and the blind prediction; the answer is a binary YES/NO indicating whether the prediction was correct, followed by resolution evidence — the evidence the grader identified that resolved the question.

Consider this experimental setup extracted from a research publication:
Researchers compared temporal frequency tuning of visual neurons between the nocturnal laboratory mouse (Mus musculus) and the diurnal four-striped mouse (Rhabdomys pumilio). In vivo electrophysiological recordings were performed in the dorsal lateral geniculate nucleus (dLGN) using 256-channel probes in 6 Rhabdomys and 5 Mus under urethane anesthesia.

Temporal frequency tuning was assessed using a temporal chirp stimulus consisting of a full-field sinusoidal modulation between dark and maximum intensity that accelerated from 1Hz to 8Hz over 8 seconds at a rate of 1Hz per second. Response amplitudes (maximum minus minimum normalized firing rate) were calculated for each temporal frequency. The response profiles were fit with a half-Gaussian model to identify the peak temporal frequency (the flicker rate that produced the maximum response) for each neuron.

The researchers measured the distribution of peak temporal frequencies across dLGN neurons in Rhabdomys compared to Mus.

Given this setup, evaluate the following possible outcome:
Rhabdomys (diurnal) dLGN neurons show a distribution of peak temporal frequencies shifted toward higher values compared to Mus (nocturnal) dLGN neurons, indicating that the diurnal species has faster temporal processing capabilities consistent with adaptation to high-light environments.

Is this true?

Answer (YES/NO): YES